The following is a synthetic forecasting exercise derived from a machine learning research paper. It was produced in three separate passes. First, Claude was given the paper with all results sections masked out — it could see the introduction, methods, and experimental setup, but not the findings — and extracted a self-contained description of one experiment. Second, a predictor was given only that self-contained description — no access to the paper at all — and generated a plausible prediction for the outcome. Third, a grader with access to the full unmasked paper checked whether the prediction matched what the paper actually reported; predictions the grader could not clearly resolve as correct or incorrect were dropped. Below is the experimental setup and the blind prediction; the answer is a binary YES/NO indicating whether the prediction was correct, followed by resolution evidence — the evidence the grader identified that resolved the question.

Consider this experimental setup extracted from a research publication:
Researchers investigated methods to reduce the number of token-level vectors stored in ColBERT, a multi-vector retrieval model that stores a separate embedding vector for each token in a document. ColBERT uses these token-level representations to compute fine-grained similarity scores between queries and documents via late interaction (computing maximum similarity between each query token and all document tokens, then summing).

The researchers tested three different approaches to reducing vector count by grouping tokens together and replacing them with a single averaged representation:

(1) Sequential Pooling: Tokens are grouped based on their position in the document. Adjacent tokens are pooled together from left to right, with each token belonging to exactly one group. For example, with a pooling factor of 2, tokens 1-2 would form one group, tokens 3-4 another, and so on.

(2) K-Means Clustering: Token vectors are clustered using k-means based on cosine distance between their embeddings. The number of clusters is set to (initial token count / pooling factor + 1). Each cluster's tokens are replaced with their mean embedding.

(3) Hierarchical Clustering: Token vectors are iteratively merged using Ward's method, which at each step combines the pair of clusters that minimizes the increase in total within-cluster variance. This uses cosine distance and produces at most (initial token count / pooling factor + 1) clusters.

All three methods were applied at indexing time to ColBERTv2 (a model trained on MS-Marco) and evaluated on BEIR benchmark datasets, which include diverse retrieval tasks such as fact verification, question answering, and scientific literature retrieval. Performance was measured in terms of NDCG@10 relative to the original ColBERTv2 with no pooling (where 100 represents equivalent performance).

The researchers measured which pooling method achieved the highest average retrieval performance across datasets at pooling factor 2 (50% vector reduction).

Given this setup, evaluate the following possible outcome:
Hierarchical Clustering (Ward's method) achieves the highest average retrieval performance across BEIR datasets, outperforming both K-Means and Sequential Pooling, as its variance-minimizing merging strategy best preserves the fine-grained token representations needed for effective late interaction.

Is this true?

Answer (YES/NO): YES